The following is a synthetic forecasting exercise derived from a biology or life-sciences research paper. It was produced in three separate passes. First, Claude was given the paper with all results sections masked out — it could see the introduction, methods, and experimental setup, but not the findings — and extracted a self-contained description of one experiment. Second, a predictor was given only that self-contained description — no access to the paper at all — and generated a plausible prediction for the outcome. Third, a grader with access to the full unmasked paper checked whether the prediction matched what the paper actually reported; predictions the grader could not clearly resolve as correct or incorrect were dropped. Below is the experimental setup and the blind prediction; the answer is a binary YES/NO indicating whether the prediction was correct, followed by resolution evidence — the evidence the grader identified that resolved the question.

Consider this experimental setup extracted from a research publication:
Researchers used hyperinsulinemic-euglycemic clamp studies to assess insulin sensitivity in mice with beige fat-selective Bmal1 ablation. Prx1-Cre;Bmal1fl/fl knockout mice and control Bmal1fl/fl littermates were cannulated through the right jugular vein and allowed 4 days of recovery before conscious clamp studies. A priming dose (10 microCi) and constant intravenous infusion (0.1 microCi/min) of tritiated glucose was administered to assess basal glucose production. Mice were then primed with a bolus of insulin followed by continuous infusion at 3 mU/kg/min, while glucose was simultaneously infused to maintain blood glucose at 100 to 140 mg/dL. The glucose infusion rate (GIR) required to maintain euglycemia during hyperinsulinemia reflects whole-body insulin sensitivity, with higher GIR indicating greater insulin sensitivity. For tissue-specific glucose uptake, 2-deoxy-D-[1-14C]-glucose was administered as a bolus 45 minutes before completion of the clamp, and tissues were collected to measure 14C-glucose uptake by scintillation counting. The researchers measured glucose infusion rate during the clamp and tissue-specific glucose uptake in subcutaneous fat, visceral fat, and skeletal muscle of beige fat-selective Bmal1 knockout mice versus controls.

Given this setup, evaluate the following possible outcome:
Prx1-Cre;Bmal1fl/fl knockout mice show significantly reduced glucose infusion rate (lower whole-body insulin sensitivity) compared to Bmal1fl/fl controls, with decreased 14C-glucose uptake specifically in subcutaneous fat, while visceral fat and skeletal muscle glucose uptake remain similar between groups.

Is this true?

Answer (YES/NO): NO